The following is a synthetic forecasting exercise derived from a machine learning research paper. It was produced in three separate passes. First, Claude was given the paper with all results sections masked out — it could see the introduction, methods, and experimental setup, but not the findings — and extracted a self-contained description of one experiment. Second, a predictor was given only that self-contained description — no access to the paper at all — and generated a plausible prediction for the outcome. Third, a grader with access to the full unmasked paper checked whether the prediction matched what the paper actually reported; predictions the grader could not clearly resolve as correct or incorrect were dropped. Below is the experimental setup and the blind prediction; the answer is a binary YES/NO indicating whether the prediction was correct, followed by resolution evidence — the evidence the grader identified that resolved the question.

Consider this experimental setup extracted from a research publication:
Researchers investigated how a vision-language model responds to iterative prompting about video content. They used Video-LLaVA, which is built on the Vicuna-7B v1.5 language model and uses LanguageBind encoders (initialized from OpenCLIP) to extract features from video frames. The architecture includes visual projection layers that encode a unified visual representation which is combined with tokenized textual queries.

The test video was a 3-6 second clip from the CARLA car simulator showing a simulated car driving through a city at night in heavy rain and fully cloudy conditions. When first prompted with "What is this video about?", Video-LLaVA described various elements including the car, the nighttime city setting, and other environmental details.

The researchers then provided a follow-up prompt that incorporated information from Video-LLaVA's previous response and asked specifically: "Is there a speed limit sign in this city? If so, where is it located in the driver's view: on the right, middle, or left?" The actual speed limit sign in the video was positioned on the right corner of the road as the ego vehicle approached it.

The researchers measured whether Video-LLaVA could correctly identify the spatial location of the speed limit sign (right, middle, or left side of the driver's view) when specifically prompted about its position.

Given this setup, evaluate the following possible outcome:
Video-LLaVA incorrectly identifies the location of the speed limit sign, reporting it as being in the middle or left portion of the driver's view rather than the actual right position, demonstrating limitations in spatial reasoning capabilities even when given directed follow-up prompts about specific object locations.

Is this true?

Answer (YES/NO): NO